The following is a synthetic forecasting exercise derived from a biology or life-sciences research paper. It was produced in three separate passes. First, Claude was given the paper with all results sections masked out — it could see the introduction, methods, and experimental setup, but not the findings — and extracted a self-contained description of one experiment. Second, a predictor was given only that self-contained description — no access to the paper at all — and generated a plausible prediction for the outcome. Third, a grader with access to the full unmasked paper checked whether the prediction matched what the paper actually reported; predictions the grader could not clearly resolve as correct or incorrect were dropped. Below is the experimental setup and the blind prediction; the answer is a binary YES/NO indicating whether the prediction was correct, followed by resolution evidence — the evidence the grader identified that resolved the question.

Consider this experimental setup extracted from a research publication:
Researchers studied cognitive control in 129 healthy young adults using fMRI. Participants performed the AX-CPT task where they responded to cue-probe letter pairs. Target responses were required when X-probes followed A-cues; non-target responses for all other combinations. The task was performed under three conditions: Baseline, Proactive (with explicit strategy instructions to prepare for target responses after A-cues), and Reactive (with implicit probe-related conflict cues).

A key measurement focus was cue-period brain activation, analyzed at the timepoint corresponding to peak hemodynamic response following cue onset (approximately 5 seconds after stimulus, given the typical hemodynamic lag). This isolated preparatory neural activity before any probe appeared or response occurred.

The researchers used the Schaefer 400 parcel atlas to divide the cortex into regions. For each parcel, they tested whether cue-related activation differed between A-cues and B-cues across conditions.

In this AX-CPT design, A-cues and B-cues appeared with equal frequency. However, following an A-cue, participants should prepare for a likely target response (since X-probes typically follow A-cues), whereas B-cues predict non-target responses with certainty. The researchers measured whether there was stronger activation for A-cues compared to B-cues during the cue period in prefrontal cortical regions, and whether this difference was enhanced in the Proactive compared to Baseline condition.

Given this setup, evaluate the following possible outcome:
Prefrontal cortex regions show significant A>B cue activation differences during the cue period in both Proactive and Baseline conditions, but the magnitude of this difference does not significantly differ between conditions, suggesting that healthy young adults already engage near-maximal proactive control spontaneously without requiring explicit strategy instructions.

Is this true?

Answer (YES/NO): NO